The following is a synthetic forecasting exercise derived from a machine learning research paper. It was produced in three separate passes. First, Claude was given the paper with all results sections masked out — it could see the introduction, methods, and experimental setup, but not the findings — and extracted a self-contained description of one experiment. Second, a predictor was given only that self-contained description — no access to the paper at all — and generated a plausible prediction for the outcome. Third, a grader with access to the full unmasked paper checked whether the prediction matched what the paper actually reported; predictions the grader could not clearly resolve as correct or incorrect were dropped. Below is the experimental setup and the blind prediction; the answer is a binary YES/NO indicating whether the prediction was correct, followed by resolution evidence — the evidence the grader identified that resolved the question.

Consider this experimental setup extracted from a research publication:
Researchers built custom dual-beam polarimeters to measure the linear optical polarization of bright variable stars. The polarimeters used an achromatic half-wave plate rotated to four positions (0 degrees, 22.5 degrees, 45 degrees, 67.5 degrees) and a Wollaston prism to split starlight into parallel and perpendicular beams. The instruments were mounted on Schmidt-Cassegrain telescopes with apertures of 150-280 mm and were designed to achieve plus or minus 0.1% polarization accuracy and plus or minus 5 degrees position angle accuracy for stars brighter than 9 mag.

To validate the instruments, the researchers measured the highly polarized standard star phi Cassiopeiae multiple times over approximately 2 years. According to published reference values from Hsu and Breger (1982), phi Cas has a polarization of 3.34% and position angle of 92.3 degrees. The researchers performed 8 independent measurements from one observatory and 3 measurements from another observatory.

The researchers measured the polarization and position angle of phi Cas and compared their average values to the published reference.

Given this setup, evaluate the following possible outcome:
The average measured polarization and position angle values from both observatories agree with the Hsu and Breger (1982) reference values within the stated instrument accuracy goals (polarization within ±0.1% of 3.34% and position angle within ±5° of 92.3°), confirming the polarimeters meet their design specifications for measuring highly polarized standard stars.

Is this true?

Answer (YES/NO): YES